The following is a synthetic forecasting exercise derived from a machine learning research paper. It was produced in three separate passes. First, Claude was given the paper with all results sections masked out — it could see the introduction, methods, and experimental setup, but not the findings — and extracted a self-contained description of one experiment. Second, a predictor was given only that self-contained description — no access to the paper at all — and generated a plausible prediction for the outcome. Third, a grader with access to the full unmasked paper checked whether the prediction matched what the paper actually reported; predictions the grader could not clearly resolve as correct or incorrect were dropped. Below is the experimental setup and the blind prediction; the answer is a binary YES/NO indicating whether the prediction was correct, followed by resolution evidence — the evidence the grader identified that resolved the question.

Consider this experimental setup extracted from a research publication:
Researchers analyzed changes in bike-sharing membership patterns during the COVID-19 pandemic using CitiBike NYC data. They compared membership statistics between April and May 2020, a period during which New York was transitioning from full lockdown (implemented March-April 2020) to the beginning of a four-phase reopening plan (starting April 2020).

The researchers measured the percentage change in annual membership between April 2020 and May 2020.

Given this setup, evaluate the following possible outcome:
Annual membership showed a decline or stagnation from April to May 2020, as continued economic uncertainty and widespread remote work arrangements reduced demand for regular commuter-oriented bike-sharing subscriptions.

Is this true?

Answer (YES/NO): NO